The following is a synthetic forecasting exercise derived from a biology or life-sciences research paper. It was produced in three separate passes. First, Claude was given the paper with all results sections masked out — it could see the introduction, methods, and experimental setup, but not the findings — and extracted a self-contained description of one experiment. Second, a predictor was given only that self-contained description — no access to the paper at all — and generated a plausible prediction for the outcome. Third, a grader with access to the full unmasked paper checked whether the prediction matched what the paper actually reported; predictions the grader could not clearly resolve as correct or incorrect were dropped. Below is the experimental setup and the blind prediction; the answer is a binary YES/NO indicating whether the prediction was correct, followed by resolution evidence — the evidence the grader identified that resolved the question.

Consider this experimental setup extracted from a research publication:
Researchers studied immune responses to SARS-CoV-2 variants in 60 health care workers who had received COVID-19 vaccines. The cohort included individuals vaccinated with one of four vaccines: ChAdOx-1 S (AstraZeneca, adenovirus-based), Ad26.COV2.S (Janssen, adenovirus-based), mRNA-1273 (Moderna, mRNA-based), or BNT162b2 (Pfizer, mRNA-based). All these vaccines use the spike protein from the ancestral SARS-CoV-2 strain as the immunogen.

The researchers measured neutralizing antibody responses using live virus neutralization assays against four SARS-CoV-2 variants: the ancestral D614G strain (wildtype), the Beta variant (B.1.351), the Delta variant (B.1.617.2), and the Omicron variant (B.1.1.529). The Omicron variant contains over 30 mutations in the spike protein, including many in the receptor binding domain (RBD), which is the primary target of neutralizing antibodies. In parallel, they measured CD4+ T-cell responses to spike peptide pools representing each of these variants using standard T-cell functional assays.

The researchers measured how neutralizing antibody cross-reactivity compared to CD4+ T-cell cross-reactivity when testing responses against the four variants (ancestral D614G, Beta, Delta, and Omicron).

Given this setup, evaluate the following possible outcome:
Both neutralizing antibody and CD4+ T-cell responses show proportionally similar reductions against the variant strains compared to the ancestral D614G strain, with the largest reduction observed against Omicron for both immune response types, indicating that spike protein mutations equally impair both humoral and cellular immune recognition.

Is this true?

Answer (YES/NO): NO